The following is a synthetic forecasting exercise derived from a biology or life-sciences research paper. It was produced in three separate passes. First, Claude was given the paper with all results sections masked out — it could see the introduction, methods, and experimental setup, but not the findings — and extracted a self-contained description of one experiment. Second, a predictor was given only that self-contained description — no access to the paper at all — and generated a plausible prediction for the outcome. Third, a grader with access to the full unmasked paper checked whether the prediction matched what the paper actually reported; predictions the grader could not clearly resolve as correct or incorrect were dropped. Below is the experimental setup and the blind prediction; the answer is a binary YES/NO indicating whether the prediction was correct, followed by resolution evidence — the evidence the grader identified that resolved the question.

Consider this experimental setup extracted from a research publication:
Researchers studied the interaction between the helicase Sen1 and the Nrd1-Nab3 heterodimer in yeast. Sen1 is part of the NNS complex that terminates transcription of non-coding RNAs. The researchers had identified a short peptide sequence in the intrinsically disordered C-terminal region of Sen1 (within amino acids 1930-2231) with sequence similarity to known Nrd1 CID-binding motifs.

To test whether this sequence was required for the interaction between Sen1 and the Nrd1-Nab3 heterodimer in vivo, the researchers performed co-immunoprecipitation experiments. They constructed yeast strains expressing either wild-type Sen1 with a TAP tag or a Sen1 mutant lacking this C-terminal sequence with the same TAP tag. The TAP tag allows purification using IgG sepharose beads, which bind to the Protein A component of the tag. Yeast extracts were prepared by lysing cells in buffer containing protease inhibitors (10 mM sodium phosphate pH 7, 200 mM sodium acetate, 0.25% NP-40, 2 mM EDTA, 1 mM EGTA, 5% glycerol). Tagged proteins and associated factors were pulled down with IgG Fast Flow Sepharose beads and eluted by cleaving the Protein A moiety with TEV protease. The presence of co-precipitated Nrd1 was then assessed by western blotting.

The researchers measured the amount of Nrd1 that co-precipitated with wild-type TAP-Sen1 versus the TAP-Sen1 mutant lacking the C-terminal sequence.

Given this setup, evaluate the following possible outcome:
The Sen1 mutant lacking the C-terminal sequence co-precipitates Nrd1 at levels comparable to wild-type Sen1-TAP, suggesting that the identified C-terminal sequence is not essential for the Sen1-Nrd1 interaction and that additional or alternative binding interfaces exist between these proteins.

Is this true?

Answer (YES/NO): NO